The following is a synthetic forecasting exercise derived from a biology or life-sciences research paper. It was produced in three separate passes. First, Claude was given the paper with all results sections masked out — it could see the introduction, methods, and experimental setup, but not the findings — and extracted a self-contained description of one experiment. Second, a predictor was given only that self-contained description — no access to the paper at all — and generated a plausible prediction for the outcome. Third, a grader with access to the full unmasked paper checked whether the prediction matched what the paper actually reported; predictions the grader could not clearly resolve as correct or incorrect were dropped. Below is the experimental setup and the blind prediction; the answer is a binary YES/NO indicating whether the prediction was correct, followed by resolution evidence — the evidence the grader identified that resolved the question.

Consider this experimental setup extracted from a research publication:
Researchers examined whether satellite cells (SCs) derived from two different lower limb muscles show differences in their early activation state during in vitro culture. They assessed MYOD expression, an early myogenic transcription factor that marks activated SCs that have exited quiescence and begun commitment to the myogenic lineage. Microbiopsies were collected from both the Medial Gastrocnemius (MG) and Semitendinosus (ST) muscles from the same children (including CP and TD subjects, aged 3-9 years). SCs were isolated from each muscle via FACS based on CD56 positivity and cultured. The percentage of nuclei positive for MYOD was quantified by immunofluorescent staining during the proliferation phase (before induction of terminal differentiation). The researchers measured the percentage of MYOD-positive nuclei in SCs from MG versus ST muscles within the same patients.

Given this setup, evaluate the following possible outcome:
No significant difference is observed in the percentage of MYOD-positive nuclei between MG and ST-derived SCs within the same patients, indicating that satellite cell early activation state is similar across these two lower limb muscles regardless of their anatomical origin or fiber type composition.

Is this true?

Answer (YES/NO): NO